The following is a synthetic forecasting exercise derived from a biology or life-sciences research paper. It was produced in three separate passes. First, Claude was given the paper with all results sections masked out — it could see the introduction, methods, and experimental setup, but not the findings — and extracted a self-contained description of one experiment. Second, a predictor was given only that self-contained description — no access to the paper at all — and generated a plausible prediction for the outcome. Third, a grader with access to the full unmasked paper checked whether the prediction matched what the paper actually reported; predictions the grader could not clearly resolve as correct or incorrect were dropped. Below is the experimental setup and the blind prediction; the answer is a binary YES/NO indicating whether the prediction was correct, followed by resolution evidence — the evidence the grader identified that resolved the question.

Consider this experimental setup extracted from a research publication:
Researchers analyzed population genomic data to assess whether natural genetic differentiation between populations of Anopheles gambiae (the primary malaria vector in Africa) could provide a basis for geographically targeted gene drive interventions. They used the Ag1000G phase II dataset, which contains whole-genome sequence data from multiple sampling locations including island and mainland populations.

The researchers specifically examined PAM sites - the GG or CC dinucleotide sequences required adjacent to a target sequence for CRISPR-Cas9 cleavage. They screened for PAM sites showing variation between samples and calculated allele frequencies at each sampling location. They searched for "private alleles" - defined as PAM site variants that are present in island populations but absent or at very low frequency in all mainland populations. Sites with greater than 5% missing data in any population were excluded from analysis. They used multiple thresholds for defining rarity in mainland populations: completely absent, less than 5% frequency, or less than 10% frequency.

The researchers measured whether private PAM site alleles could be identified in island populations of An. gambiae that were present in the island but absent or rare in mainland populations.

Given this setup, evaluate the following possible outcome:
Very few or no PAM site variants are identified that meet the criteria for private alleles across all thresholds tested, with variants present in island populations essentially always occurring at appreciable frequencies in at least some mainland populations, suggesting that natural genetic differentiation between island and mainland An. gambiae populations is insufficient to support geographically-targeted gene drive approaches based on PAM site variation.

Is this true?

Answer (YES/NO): NO